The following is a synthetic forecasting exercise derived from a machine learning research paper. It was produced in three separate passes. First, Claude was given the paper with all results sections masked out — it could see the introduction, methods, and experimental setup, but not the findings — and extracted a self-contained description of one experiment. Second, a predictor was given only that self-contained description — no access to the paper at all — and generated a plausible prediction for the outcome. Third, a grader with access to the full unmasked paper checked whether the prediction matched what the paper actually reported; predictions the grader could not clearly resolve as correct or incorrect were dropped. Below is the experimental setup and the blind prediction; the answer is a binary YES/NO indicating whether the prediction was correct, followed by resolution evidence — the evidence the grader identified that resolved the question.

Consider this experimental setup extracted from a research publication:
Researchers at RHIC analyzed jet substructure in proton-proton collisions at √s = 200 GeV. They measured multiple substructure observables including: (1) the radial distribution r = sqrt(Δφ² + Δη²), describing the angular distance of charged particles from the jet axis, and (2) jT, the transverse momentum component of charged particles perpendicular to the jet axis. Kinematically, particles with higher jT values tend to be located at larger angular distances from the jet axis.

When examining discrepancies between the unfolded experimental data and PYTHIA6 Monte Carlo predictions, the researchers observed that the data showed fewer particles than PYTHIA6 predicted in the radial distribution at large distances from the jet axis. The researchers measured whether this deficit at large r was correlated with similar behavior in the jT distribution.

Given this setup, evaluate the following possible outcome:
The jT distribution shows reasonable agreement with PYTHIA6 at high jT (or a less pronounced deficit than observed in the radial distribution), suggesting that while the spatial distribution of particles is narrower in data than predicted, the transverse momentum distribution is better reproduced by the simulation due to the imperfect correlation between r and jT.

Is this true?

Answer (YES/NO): NO